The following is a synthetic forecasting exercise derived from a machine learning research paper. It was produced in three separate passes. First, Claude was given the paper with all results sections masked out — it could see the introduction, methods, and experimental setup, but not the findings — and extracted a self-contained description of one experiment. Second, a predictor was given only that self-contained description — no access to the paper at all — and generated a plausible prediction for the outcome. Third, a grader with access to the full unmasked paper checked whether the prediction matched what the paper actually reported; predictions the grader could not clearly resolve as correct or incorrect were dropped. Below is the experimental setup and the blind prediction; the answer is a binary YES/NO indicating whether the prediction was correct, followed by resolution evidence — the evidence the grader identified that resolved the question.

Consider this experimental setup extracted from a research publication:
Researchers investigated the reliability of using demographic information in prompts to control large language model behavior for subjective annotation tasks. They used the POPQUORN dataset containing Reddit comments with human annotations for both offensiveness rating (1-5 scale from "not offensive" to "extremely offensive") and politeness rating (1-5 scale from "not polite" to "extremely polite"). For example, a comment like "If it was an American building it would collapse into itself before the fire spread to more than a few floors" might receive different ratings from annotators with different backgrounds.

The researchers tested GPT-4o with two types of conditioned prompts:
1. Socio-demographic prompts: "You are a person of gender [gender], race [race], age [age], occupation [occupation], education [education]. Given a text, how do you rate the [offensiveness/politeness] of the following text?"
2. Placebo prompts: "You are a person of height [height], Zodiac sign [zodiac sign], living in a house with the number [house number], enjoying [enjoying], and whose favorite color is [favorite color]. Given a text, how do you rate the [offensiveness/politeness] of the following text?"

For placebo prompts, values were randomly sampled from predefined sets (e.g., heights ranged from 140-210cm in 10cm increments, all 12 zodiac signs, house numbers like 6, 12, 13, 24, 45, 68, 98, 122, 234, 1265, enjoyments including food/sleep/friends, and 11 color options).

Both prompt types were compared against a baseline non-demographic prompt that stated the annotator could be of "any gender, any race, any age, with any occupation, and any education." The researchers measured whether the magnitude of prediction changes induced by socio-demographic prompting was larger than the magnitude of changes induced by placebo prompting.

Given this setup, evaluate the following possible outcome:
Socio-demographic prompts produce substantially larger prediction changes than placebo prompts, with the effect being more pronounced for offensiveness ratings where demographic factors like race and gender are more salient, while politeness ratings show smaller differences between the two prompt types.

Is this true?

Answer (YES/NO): NO